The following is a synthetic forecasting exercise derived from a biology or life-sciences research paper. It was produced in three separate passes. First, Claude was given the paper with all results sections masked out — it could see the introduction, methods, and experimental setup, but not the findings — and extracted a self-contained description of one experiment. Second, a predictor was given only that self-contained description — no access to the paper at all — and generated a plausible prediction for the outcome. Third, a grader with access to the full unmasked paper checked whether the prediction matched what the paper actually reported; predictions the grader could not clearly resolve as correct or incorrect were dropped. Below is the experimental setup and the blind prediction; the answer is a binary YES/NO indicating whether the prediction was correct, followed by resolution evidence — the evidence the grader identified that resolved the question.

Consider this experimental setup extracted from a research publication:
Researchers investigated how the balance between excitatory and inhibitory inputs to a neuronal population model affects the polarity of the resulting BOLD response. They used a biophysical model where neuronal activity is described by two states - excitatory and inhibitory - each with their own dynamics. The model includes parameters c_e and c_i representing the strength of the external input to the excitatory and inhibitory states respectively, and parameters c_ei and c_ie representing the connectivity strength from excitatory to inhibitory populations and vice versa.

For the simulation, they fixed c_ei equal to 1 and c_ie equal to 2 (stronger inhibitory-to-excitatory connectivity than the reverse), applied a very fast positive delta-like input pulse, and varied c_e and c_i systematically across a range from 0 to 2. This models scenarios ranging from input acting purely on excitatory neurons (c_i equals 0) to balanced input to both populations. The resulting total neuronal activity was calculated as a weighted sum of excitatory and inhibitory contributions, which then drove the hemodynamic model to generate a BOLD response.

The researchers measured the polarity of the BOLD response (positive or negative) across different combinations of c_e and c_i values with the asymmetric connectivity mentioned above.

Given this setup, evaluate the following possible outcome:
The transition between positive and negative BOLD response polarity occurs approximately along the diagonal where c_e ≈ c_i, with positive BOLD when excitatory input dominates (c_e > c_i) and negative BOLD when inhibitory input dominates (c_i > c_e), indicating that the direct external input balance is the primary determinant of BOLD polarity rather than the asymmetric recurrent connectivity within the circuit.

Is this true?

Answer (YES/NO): NO